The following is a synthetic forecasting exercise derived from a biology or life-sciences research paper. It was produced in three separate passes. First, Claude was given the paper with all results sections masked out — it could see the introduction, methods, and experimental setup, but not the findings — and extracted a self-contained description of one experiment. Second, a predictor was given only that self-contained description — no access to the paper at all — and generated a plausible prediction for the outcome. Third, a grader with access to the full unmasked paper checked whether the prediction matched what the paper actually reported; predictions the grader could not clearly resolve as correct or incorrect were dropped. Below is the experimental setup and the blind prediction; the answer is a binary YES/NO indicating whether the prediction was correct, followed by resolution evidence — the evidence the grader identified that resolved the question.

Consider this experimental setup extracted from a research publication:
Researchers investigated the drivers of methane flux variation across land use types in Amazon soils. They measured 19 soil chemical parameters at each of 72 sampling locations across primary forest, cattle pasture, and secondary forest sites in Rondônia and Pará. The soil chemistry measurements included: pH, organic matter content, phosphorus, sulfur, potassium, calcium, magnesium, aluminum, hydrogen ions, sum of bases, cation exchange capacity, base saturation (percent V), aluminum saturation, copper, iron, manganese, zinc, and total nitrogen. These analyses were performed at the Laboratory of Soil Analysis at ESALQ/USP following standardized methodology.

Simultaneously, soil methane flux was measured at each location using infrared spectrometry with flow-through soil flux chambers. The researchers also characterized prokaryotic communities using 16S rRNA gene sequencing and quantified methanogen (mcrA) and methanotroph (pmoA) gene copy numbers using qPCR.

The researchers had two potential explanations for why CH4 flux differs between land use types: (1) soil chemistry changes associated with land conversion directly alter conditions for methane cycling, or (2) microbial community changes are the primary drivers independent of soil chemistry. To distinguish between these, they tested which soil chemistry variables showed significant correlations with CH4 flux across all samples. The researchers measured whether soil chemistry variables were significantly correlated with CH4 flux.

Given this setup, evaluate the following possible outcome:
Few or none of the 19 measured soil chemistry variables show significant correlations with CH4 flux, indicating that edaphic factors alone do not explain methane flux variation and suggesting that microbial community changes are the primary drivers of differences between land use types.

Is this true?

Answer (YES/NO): YES